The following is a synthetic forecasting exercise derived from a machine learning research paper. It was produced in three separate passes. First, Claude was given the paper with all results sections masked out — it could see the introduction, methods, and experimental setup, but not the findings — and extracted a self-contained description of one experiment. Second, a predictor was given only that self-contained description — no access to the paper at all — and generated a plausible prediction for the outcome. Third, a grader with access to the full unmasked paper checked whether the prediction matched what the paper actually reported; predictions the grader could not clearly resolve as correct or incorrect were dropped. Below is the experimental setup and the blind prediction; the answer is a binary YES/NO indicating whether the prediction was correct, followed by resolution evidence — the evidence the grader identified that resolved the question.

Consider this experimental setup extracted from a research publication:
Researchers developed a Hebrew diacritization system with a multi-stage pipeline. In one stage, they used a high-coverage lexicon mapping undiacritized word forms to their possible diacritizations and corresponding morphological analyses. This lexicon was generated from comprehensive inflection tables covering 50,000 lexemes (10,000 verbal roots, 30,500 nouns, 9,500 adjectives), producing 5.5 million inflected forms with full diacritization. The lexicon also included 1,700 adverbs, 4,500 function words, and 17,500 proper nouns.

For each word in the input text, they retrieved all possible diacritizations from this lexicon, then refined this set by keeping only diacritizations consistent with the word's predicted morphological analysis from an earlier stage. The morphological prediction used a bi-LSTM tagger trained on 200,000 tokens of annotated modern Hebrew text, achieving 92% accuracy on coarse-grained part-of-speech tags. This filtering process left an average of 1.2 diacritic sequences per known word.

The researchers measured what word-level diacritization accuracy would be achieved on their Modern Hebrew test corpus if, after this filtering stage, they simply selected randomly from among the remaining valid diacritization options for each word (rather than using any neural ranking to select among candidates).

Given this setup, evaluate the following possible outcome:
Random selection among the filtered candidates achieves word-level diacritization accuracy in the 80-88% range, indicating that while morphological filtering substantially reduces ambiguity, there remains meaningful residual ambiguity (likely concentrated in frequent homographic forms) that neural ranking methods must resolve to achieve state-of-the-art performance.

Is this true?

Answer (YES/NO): YES